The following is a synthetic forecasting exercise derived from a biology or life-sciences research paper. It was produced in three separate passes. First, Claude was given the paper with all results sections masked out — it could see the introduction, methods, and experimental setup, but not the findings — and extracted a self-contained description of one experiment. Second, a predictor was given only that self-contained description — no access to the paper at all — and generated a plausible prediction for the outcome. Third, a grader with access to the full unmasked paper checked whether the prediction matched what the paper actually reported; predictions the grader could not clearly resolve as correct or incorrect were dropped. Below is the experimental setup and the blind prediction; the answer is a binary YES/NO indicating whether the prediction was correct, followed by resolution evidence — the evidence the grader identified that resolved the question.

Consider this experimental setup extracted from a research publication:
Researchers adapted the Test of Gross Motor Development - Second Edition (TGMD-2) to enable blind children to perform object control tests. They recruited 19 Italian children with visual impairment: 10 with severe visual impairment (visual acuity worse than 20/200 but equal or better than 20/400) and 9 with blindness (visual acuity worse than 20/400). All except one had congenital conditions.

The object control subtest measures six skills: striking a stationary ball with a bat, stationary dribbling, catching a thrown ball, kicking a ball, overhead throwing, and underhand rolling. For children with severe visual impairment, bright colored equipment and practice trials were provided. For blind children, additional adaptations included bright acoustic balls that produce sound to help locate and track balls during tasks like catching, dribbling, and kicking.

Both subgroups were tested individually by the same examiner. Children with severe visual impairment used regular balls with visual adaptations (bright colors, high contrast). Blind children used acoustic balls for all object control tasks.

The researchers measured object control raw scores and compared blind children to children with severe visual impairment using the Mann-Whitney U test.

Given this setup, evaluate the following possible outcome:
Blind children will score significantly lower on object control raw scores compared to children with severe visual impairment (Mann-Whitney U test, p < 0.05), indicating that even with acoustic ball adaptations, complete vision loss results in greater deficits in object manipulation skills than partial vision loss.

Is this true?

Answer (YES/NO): YES